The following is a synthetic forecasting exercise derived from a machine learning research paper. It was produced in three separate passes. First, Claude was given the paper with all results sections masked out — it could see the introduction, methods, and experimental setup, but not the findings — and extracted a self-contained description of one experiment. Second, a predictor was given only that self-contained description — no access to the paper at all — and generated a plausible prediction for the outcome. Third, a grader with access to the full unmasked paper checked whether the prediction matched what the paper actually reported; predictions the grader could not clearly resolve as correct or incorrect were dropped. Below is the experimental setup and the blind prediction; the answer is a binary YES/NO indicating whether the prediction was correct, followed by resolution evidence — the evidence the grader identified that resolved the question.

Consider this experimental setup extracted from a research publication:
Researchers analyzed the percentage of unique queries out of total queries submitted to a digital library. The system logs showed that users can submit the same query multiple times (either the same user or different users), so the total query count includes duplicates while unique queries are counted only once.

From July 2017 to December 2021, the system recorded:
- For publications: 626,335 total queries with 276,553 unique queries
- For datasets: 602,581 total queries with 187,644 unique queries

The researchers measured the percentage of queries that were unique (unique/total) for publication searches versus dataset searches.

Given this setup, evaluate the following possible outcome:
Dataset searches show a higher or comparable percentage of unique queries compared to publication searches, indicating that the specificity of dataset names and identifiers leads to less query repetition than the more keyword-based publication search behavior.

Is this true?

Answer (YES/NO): NO